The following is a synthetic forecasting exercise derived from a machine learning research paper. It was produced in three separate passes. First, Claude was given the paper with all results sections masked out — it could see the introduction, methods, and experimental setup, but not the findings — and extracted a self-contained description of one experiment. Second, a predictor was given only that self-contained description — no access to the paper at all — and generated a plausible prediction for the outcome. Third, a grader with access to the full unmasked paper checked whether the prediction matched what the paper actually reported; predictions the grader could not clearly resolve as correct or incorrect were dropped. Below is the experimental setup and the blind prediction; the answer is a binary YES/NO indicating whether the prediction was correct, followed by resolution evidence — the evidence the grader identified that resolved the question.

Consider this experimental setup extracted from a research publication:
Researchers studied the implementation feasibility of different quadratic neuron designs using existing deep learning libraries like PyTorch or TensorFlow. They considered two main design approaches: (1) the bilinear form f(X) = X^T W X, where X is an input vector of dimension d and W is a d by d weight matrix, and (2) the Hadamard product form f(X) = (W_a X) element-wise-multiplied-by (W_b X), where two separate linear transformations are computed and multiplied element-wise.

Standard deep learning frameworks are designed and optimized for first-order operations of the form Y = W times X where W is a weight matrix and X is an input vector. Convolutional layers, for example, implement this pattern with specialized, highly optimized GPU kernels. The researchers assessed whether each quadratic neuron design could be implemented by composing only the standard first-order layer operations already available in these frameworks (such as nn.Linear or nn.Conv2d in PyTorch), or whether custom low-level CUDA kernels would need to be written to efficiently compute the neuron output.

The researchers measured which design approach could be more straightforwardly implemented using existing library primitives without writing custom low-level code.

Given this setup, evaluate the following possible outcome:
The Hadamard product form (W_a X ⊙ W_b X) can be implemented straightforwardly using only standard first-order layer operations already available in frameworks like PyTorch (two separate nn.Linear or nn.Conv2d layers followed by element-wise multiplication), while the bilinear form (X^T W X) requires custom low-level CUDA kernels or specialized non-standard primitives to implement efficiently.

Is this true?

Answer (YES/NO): YES